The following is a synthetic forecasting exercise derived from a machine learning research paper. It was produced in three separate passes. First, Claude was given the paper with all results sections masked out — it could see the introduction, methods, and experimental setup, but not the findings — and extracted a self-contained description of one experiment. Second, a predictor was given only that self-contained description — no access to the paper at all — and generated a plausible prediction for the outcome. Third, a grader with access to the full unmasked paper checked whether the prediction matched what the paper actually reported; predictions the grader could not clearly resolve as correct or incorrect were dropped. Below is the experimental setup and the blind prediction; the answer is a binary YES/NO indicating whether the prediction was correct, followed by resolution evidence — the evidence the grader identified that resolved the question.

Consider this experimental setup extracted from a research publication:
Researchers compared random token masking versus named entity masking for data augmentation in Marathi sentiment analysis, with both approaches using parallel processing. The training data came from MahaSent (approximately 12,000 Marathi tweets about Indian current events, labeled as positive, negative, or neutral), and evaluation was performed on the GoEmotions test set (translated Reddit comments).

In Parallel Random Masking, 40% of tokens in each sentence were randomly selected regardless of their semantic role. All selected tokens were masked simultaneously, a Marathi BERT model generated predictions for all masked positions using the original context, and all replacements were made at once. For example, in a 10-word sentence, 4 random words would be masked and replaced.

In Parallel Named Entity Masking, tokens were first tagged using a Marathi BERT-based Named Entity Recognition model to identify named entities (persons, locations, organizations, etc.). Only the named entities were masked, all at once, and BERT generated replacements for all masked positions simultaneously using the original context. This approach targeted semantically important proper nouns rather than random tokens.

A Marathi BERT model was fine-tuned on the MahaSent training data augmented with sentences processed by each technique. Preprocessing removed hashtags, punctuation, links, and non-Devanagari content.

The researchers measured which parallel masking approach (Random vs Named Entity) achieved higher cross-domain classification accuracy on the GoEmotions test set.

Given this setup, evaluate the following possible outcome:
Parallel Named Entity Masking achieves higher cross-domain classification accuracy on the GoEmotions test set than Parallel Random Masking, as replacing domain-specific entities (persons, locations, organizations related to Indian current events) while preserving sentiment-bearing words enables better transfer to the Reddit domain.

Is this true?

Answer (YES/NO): NO